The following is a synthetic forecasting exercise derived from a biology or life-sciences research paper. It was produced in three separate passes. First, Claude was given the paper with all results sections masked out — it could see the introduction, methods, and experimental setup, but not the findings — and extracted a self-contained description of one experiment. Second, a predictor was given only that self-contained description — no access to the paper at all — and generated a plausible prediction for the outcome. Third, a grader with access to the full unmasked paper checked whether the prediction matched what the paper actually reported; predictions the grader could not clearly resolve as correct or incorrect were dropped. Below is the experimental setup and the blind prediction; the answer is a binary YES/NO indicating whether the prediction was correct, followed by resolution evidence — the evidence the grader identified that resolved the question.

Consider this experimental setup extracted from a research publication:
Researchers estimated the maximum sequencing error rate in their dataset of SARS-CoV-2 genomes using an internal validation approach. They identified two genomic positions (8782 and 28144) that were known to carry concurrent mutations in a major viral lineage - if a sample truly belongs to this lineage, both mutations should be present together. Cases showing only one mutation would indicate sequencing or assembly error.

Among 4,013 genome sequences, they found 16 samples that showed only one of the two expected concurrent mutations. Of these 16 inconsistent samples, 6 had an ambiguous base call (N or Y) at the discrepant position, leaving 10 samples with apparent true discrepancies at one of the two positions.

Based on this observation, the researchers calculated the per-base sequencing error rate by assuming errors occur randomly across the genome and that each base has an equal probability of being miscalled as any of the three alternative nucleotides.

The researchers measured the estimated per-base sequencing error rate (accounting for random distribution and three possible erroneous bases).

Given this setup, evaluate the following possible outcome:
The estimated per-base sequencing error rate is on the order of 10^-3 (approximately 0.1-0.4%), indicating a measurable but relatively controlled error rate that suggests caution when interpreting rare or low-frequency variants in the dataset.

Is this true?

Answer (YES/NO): NO